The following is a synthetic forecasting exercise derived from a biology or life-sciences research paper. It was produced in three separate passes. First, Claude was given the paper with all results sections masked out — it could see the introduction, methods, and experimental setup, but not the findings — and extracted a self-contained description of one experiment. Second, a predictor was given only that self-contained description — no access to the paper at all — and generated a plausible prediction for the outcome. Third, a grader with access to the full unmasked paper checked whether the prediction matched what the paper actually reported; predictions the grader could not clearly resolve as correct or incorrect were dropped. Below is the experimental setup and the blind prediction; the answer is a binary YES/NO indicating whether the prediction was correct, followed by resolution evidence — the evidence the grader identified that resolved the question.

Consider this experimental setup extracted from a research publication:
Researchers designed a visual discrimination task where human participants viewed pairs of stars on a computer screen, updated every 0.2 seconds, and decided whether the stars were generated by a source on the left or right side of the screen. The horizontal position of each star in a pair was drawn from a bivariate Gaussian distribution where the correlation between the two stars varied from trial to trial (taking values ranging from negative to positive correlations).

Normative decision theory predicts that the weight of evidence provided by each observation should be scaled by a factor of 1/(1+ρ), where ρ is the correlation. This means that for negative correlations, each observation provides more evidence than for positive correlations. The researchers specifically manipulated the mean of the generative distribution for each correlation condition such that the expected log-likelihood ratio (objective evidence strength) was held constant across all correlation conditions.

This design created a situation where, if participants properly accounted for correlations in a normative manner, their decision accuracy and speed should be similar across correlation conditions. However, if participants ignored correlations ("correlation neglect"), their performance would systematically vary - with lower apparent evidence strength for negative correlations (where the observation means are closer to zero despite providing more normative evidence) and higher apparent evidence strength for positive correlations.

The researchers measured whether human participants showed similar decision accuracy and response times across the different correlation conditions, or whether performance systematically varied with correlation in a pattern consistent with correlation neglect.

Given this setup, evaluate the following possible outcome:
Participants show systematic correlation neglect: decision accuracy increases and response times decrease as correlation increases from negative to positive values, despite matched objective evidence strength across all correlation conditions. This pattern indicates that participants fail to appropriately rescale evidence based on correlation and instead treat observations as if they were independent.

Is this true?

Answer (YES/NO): NO